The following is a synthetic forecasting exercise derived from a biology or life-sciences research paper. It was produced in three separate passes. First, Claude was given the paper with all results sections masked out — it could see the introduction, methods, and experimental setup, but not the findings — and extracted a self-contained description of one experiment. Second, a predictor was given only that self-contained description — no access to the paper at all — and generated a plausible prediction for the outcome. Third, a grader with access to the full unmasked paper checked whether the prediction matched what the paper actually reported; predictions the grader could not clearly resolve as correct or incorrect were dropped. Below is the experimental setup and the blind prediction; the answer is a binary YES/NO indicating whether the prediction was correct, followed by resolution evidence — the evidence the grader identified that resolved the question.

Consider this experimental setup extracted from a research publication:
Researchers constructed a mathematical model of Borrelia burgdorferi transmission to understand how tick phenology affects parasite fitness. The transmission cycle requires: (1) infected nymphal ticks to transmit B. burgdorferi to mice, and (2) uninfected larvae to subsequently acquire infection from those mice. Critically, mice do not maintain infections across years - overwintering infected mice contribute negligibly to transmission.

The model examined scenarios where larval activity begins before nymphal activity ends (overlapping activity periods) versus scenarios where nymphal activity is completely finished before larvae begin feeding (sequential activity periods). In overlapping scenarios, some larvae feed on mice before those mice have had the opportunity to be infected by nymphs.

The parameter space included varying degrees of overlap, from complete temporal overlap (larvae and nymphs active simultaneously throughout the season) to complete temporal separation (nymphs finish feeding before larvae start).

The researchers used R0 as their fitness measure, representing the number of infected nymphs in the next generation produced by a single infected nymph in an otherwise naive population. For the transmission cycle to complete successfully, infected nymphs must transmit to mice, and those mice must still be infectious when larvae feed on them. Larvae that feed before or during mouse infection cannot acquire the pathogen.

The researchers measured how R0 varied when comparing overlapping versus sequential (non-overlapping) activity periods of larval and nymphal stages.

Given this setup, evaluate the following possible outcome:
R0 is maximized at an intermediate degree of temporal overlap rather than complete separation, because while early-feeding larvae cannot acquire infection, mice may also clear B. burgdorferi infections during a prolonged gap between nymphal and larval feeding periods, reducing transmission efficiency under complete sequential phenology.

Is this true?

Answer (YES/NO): YES